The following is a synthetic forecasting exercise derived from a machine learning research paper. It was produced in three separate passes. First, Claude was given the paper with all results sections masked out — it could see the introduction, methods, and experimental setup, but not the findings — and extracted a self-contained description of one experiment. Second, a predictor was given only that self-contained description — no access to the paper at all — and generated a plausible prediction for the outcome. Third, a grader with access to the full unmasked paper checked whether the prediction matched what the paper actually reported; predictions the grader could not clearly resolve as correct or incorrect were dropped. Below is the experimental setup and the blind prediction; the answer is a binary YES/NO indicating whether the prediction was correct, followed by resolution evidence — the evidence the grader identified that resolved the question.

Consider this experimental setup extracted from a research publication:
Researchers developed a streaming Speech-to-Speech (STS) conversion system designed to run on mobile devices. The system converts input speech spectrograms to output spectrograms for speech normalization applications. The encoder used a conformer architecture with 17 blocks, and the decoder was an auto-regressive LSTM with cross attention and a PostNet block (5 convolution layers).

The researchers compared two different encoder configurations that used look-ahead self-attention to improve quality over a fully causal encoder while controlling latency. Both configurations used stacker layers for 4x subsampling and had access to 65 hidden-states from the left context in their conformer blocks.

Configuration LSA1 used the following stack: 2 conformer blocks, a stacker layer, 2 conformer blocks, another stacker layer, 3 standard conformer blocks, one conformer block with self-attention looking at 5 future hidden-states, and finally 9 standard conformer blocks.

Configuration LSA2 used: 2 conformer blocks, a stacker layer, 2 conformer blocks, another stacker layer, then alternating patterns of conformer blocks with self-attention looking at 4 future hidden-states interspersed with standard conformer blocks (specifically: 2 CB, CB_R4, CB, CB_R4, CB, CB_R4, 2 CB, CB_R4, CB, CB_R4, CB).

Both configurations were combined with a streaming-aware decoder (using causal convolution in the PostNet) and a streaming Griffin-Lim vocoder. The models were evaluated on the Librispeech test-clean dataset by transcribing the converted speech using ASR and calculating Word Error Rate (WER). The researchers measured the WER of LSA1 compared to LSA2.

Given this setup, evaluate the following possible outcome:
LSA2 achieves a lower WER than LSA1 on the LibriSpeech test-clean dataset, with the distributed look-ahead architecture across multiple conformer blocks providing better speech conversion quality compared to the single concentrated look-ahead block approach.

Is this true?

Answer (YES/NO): YES